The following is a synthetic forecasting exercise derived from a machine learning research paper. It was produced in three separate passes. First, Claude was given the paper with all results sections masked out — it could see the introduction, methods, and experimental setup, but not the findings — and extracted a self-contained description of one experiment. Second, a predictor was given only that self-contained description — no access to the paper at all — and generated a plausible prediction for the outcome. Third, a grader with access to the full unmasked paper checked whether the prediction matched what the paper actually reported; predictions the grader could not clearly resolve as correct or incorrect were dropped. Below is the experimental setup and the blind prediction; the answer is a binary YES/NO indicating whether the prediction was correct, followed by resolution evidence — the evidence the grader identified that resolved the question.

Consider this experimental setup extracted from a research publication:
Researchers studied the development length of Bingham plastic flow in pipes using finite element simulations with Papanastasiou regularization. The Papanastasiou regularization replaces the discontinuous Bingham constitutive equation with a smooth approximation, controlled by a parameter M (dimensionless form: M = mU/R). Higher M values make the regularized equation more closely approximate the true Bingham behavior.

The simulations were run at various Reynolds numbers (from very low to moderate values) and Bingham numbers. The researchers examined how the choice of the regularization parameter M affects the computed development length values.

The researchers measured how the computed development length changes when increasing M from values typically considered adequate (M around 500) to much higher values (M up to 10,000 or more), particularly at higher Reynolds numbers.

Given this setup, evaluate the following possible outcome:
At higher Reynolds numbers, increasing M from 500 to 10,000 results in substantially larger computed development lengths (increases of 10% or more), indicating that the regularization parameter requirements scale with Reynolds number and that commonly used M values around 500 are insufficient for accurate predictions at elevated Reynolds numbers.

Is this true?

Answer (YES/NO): NO